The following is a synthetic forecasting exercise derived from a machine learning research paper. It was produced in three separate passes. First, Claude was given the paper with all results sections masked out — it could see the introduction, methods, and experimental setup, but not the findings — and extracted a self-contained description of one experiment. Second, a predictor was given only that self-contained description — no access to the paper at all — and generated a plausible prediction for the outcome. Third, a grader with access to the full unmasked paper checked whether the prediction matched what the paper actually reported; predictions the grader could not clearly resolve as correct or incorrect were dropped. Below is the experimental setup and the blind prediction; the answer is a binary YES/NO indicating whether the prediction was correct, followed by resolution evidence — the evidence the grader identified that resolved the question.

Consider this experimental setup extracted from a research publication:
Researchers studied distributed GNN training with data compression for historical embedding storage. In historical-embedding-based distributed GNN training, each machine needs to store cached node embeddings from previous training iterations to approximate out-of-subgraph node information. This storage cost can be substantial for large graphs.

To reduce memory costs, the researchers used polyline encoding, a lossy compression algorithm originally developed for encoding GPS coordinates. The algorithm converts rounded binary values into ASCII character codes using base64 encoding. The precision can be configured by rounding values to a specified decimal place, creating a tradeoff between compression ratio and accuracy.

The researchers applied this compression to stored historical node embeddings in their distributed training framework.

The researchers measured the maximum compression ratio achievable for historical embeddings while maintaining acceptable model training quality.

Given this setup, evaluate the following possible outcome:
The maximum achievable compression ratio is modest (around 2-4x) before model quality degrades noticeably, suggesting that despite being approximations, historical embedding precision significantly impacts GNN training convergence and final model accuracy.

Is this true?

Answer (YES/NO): YES